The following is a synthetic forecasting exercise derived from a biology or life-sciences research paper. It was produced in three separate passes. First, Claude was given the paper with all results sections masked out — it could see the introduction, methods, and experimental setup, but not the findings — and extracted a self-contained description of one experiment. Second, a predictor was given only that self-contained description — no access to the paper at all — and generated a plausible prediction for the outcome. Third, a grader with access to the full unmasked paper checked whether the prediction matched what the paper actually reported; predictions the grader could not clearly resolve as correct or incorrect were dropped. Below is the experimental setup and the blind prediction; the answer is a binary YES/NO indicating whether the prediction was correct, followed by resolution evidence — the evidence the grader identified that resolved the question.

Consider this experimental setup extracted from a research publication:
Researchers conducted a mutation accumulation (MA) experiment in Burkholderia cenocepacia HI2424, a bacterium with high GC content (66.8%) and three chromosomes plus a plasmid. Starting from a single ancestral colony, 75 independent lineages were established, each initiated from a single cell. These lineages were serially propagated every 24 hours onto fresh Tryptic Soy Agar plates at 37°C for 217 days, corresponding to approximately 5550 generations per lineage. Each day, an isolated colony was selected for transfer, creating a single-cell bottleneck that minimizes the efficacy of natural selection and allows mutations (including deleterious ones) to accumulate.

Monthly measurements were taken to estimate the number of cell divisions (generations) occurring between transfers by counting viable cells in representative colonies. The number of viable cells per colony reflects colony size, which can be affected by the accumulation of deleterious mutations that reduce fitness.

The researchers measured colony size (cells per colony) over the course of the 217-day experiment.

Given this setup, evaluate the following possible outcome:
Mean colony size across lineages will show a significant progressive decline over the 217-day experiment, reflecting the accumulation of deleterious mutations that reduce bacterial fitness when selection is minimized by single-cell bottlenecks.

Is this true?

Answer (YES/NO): YES